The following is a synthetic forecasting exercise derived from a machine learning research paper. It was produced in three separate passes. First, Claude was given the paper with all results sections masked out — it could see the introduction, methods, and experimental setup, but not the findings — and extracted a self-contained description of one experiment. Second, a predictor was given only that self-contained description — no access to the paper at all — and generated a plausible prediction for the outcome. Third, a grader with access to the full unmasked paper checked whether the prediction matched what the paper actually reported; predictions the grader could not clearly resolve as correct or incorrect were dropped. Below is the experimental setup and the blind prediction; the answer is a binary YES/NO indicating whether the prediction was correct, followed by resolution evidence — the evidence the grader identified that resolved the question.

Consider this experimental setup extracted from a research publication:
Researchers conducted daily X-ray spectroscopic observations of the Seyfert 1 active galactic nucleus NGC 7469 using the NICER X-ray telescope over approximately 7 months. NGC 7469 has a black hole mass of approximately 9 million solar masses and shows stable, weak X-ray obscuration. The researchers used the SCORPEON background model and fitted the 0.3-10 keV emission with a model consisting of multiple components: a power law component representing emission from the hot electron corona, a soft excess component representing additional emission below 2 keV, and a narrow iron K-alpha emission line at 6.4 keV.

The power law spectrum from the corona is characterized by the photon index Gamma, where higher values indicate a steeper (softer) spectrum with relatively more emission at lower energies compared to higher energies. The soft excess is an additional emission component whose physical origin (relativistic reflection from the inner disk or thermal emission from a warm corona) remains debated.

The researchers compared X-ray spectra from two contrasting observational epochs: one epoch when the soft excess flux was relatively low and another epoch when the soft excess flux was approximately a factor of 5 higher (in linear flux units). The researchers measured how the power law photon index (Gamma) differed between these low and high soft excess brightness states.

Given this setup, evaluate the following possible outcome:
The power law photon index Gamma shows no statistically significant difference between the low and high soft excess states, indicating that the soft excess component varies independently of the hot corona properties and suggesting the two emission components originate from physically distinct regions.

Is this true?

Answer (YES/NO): NO